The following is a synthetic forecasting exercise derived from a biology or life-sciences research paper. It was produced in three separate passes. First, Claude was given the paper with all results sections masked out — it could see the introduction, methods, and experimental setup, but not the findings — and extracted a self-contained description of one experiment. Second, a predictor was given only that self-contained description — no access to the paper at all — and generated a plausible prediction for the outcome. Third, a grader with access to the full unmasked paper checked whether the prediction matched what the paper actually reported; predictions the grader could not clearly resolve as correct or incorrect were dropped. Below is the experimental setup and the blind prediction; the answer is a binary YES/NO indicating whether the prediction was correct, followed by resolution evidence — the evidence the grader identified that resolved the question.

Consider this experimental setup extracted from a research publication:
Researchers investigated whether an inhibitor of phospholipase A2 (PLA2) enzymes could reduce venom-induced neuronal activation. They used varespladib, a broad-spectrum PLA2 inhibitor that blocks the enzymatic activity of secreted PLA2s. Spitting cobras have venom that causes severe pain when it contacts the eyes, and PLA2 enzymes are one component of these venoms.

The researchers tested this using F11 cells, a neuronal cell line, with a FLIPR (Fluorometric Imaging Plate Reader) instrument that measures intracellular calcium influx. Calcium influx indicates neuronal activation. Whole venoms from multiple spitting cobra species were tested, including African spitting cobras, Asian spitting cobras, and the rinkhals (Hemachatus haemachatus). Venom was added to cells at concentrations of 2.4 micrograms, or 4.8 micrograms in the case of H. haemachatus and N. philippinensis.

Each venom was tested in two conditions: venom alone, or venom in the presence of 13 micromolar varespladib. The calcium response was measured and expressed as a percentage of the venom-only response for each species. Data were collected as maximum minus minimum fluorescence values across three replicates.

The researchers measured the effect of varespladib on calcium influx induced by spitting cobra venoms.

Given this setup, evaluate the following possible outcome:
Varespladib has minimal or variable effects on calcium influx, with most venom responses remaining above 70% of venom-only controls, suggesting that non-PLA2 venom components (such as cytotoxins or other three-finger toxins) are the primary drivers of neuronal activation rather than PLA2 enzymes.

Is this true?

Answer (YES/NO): NO